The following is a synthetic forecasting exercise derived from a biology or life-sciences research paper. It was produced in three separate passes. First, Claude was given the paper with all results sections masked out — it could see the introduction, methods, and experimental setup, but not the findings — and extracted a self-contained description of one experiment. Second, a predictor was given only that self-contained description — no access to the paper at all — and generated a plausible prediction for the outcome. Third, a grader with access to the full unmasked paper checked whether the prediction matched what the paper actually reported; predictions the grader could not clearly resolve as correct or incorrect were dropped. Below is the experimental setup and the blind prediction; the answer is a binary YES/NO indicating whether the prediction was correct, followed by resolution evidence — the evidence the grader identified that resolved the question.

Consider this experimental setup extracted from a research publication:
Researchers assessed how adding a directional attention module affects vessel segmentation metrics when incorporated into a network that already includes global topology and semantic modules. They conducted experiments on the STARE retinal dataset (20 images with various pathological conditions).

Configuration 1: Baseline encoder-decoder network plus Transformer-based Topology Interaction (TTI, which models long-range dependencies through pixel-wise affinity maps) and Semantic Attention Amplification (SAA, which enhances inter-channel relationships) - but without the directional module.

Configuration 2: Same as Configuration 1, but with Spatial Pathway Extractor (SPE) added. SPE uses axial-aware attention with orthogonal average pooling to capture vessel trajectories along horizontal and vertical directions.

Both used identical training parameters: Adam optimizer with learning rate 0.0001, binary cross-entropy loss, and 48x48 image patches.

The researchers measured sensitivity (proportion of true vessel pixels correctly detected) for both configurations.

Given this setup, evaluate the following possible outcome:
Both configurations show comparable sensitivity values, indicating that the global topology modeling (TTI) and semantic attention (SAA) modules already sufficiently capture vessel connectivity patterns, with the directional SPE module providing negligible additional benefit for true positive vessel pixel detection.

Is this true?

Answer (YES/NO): NO